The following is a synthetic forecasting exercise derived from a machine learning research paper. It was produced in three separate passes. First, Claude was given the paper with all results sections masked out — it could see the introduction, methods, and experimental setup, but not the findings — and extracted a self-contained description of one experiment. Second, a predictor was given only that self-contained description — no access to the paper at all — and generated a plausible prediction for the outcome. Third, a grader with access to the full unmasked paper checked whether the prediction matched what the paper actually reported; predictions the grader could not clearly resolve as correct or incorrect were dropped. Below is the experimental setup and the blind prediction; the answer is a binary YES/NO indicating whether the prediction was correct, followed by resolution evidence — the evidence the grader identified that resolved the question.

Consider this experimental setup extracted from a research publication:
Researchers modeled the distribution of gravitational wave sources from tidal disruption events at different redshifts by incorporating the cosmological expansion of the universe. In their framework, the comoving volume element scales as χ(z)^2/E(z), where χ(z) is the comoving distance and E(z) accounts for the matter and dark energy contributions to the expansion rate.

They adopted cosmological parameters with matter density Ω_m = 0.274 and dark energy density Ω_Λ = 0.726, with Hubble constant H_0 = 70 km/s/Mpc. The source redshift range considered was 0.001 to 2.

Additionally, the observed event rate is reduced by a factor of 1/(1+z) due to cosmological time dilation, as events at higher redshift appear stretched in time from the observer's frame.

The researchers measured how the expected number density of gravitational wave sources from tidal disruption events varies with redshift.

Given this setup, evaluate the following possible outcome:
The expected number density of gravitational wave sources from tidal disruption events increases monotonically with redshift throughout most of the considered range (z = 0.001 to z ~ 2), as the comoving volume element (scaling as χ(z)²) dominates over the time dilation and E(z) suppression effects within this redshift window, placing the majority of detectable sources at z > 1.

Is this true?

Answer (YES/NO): NO